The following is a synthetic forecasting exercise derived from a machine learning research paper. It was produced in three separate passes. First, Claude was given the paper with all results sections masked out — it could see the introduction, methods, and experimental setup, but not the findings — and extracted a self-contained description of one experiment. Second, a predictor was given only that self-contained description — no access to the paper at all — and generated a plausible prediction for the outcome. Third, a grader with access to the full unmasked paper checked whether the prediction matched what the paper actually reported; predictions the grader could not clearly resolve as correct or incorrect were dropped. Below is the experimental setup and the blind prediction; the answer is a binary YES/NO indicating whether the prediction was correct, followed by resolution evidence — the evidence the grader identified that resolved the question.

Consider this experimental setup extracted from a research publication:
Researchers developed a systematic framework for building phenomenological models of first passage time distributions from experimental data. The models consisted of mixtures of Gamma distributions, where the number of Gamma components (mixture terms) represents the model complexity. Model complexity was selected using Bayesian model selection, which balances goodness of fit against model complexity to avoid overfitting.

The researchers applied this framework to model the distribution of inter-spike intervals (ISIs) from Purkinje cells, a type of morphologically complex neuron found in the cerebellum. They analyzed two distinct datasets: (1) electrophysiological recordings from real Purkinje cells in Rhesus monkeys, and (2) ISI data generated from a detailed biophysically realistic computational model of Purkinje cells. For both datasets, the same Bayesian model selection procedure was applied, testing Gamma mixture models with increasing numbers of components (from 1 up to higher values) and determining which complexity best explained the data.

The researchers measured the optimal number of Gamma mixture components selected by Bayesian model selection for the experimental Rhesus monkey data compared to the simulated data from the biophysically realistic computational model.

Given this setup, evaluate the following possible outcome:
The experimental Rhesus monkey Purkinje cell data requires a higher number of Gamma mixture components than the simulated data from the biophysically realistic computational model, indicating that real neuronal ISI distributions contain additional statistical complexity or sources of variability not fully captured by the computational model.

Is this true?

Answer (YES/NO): YES